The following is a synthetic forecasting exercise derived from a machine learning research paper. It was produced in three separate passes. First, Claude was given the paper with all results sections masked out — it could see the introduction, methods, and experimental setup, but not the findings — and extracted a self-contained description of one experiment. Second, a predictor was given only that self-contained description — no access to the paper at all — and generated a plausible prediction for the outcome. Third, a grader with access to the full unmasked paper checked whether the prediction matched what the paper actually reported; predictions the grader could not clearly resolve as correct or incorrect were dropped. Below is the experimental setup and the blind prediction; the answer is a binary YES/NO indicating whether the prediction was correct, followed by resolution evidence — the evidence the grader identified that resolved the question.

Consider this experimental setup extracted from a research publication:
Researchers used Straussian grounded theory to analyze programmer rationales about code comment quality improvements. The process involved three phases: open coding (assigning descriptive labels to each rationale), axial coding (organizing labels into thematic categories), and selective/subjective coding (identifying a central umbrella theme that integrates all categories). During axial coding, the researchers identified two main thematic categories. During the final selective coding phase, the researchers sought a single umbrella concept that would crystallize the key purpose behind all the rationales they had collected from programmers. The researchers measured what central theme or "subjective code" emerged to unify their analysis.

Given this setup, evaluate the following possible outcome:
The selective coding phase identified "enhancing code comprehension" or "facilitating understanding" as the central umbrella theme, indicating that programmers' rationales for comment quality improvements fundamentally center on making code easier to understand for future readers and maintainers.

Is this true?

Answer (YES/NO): NO